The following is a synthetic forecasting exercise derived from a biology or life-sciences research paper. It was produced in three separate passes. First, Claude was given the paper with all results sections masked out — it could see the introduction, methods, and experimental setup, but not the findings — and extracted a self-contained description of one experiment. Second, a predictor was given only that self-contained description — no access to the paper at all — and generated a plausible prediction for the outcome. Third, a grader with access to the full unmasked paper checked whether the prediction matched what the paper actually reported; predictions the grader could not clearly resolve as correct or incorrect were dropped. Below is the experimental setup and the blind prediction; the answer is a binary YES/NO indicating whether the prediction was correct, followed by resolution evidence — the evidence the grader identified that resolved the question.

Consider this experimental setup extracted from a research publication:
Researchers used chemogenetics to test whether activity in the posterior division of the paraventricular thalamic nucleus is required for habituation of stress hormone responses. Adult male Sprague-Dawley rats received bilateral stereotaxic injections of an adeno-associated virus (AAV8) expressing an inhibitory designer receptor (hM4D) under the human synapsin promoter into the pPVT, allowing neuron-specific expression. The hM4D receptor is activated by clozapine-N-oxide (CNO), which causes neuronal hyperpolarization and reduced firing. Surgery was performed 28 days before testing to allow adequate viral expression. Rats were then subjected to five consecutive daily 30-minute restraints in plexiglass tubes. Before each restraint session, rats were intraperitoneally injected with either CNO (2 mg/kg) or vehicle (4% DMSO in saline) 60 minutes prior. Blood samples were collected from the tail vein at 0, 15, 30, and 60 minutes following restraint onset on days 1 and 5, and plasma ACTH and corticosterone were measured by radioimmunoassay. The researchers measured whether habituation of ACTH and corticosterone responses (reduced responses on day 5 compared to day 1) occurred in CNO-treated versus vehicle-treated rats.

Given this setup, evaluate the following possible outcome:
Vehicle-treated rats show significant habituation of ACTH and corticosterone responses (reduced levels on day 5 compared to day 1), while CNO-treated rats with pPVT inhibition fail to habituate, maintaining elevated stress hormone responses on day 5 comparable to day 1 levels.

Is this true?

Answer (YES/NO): YES